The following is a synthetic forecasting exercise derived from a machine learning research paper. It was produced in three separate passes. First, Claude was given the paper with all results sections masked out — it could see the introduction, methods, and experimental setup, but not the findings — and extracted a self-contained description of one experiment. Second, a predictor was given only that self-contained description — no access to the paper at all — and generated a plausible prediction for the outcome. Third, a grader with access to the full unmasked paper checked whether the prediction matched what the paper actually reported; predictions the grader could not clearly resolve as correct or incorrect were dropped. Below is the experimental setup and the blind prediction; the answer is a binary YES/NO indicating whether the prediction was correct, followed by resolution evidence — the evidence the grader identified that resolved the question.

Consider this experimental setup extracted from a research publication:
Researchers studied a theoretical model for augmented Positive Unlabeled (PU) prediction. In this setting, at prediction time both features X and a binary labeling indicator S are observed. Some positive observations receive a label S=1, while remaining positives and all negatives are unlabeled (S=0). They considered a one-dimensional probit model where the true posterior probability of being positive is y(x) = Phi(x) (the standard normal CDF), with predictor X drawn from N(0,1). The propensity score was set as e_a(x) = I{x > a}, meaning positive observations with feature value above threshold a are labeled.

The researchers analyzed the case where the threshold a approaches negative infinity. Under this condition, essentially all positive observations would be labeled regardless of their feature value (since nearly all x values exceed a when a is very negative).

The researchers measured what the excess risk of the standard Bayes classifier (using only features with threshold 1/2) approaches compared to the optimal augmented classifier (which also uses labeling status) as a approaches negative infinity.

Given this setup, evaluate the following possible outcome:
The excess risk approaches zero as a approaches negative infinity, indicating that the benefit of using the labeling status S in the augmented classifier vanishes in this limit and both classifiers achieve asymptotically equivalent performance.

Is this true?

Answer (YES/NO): NO